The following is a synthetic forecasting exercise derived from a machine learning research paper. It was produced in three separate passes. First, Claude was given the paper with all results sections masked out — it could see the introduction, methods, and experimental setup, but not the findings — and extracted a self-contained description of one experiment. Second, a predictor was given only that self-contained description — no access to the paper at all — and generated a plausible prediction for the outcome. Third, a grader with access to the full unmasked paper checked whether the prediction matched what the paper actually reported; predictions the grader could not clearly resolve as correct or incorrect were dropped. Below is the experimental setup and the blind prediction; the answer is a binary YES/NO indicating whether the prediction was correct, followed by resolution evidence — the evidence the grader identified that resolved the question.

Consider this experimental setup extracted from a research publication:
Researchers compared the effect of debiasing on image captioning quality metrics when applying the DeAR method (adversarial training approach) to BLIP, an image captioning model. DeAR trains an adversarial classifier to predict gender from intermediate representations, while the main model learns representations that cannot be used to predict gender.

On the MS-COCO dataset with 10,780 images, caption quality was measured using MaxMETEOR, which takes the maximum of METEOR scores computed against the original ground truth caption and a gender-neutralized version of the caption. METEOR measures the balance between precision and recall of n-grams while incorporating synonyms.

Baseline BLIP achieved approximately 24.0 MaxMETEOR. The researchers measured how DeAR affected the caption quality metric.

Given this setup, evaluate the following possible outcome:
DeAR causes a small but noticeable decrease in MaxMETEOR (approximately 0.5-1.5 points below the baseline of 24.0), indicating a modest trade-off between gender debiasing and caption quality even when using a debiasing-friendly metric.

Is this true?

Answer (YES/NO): NO